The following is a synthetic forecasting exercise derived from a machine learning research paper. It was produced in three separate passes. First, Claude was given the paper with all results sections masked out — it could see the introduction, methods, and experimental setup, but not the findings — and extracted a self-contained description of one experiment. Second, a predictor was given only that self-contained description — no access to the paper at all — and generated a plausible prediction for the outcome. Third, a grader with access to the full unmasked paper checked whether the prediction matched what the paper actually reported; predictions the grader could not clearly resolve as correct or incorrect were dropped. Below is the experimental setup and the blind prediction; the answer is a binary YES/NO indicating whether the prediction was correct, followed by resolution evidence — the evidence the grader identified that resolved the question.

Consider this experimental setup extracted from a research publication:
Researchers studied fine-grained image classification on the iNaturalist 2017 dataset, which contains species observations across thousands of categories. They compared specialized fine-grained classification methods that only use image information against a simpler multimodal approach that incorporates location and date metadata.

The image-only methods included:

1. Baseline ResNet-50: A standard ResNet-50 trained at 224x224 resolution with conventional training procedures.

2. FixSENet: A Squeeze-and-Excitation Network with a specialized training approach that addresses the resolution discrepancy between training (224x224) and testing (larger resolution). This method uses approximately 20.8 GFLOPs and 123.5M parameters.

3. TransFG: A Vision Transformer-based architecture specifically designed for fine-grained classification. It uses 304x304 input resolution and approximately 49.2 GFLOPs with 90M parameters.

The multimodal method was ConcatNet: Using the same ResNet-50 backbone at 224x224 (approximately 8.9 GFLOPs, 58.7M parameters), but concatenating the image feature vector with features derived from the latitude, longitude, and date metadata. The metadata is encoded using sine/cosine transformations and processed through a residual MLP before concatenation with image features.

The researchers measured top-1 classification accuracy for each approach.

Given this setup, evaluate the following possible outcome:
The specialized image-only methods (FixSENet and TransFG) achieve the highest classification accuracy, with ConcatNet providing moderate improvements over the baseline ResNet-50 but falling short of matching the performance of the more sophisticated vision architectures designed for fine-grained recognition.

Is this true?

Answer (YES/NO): NO